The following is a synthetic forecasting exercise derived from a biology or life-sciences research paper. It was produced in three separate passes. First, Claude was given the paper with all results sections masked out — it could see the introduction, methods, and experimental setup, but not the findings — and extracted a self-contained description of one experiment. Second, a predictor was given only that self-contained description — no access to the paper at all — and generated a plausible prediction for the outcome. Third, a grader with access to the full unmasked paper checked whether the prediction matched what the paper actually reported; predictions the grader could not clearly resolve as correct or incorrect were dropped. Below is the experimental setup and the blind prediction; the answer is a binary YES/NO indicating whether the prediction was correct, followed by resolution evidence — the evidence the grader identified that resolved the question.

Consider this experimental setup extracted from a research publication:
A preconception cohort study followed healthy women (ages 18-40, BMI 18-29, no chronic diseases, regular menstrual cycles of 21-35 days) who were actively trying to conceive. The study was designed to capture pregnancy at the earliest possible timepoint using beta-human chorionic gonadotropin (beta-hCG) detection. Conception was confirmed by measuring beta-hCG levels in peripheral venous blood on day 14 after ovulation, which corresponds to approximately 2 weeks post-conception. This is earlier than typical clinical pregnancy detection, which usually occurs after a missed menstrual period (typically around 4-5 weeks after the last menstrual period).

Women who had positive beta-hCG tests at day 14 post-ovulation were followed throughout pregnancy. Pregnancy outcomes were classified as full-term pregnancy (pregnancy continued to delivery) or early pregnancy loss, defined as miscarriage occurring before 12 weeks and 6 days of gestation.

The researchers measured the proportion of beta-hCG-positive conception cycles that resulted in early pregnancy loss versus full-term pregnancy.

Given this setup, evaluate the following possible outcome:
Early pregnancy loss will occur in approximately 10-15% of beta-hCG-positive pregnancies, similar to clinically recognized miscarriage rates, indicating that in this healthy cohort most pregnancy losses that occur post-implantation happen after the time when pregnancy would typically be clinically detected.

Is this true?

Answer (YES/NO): NO